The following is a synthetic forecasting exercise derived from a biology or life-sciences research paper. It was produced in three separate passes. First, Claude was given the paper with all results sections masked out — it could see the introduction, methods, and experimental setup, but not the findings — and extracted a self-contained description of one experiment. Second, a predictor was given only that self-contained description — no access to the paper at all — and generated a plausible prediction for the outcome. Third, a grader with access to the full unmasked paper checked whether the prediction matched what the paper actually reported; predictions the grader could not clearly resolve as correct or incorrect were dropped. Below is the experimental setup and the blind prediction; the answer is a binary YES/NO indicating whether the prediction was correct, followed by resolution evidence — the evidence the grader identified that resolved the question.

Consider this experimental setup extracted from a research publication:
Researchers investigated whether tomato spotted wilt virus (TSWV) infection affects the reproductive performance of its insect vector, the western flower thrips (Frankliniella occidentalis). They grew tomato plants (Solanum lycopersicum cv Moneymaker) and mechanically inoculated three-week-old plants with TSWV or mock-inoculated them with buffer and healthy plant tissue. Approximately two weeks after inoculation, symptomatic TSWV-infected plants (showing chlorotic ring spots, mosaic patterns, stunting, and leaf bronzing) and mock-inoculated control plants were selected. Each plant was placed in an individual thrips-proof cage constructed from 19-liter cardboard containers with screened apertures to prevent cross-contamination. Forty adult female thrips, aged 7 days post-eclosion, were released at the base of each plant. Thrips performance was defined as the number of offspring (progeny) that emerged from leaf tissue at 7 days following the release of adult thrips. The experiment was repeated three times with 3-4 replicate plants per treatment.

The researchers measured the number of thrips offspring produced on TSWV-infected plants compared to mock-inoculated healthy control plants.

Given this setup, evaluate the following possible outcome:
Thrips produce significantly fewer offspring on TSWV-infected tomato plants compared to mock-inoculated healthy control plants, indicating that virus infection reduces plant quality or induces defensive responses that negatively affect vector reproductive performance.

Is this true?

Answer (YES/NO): NO